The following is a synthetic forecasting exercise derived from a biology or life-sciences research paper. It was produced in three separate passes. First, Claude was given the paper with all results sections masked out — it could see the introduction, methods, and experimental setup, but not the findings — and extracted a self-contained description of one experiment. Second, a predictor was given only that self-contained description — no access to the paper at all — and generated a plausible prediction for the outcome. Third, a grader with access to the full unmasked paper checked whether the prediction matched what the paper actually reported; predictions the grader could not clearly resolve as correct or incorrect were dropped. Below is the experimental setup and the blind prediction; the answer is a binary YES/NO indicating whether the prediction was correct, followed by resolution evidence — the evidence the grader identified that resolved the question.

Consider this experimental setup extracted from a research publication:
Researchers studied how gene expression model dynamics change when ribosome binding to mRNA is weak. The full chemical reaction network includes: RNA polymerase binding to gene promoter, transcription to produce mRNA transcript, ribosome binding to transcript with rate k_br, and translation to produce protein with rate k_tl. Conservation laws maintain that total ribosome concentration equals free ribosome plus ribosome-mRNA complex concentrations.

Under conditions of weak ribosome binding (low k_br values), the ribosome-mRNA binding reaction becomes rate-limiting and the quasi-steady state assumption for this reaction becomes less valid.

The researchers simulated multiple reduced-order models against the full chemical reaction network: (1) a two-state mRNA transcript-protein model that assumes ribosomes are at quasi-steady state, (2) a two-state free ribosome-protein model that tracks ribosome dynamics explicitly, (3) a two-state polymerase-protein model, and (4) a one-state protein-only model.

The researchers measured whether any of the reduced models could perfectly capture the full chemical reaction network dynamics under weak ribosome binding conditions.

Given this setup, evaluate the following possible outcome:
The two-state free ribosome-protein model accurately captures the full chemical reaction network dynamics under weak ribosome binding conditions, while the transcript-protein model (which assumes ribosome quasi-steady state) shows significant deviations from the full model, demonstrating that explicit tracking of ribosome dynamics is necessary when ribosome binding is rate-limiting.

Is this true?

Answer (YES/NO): NO